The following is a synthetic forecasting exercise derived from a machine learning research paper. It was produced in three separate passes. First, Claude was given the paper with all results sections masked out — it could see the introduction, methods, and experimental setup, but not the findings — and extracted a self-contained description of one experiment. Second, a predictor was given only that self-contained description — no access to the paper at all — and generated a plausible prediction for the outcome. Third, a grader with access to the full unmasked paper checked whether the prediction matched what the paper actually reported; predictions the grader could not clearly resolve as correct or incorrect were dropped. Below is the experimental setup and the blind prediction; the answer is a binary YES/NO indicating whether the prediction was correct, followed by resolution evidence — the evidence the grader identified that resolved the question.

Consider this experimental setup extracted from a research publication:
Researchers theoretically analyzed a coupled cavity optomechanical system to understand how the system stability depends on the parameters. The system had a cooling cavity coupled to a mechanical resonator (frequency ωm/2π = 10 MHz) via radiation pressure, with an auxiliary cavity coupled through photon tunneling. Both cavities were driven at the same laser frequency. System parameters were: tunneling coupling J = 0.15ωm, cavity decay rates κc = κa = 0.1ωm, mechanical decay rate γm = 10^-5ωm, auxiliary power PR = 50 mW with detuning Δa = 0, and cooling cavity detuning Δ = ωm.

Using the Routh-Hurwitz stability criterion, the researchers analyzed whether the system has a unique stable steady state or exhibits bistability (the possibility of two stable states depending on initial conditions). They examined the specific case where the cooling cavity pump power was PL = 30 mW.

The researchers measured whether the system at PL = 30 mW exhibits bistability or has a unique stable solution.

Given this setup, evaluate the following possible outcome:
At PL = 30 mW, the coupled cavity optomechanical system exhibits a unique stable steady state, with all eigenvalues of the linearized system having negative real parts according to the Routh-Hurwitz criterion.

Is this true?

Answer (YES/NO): YES